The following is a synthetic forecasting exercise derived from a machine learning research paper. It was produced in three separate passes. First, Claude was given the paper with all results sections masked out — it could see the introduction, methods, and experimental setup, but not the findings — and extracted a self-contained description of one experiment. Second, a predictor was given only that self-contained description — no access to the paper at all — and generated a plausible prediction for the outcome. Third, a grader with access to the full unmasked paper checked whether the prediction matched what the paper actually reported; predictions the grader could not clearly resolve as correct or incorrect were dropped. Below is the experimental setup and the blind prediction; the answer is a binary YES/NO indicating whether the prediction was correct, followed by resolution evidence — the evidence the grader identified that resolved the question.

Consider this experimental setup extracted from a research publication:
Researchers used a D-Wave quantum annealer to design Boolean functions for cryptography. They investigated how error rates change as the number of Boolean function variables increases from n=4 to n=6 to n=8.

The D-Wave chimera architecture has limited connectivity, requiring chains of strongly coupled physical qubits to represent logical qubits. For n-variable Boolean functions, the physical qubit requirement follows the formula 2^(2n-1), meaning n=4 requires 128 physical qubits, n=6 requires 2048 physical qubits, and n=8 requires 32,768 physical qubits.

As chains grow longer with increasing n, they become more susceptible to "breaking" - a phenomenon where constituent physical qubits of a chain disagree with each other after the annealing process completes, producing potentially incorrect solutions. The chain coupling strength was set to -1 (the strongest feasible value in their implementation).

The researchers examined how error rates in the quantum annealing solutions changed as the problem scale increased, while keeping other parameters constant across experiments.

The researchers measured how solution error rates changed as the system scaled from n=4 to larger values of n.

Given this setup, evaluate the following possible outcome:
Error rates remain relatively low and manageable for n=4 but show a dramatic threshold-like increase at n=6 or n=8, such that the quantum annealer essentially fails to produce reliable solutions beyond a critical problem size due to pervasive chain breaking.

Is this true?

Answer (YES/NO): YES